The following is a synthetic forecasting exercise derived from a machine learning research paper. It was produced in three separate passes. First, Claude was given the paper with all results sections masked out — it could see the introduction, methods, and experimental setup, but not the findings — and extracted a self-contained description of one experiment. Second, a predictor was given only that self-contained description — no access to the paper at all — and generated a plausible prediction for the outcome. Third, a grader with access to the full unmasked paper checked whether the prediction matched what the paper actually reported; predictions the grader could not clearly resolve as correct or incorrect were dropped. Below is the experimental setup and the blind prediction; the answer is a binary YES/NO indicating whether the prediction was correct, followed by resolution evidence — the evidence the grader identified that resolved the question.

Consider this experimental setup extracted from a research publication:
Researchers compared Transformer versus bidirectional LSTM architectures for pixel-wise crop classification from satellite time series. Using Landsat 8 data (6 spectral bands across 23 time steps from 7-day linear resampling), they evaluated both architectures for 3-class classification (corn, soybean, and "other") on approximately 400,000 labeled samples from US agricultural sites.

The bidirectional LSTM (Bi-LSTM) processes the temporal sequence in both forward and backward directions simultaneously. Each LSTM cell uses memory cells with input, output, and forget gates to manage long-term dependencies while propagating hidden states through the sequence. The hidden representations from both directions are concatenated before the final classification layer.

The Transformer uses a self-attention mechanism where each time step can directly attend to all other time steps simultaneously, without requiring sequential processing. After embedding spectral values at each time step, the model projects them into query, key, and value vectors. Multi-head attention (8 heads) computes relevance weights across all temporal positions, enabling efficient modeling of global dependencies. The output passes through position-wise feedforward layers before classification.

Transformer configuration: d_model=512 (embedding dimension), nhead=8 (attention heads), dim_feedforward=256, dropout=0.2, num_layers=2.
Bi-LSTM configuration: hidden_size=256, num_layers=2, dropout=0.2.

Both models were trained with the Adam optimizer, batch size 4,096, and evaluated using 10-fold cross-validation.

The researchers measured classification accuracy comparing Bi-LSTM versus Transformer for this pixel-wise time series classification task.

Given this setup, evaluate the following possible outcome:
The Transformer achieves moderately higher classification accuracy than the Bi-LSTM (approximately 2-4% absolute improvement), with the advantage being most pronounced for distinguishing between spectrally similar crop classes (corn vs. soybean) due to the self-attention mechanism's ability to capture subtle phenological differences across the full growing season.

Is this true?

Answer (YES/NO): NO